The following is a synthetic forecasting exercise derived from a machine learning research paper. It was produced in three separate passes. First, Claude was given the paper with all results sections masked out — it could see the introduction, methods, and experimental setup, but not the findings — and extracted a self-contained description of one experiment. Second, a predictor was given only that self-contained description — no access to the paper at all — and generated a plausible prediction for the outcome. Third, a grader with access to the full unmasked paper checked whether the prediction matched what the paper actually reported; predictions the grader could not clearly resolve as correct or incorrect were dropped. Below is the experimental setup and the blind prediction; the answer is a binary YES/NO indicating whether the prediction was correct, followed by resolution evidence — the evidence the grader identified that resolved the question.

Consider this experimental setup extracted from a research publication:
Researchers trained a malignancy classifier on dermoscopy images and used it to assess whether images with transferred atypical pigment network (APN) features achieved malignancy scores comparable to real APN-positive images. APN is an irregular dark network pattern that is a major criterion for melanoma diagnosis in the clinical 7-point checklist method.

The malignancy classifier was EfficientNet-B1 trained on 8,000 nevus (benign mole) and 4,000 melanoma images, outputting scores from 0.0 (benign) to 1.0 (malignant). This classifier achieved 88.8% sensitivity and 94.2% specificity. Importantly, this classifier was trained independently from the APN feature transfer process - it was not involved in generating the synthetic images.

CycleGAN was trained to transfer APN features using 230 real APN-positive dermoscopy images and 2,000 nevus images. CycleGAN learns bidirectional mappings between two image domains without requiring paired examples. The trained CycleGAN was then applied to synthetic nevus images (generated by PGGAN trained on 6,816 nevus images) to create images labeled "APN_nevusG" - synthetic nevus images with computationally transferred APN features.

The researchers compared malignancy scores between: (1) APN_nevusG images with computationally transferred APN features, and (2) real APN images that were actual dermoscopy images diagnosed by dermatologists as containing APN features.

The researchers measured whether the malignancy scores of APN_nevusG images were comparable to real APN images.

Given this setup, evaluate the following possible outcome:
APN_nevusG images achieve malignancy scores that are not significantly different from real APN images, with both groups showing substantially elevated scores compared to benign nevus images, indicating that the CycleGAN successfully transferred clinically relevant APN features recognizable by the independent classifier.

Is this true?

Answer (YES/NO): NO